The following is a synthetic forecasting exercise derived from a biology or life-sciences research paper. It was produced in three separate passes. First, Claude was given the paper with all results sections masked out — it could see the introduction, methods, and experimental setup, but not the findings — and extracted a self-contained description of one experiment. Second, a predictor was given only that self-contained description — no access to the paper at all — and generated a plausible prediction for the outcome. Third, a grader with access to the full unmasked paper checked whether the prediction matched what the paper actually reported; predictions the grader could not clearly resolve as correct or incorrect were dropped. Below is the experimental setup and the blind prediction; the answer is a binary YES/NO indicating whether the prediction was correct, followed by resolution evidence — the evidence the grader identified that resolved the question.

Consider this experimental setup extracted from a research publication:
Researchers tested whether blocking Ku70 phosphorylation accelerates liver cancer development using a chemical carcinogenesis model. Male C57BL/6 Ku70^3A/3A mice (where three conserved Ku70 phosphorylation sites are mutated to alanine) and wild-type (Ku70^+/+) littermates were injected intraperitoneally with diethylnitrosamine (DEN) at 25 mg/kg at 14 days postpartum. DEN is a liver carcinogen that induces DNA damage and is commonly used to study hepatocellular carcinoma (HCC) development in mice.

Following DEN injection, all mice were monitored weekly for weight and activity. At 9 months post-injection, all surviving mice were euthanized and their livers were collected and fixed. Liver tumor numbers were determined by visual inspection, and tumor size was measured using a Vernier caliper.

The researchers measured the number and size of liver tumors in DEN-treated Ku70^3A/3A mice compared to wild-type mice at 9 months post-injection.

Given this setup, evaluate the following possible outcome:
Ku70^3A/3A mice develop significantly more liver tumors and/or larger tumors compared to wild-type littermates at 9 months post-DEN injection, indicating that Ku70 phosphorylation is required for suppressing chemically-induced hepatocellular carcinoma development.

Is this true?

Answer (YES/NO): YES